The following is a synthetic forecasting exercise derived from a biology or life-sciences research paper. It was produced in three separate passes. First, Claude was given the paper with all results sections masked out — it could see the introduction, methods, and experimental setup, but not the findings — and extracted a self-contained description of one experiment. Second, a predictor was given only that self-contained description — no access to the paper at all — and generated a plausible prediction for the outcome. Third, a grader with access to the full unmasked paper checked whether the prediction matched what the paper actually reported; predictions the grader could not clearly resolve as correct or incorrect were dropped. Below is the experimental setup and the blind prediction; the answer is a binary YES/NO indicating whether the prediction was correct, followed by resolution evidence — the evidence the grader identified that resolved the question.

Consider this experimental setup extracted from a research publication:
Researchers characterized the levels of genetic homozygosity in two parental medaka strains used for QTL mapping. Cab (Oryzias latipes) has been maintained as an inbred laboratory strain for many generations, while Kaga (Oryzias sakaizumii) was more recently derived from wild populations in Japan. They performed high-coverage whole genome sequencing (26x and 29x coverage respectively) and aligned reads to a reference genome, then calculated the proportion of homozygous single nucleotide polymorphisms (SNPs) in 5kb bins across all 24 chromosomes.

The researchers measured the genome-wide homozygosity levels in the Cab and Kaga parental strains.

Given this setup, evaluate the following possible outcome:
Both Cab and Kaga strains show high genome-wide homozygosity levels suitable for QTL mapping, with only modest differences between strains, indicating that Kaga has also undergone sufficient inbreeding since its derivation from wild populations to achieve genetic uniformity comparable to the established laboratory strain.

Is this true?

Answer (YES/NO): NO